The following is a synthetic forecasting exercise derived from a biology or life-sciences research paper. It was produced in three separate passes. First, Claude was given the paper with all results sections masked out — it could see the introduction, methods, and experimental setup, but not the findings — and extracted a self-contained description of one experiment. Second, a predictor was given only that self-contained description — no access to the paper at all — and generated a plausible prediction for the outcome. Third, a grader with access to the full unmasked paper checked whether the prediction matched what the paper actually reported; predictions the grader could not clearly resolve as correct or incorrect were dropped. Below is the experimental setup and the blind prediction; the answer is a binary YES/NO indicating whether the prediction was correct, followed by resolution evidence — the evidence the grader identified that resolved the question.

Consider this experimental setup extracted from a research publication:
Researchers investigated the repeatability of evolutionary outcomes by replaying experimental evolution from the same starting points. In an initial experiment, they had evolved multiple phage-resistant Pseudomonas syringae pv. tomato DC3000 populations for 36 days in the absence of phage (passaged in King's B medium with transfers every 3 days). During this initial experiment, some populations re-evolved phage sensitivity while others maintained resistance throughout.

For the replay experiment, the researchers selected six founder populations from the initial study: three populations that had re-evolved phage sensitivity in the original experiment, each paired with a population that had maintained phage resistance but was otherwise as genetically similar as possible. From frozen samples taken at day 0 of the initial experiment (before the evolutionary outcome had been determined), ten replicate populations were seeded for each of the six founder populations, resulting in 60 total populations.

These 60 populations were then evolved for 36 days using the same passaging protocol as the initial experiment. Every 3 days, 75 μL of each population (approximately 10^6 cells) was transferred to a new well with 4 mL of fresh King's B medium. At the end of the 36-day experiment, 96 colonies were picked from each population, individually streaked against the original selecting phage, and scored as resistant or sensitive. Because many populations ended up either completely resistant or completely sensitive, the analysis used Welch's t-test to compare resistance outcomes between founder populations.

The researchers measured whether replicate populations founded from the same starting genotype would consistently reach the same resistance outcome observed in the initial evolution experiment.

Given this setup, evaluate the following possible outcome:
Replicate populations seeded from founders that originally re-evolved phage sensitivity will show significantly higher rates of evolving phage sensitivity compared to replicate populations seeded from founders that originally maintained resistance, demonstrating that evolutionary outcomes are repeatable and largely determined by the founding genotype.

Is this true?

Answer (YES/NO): YES